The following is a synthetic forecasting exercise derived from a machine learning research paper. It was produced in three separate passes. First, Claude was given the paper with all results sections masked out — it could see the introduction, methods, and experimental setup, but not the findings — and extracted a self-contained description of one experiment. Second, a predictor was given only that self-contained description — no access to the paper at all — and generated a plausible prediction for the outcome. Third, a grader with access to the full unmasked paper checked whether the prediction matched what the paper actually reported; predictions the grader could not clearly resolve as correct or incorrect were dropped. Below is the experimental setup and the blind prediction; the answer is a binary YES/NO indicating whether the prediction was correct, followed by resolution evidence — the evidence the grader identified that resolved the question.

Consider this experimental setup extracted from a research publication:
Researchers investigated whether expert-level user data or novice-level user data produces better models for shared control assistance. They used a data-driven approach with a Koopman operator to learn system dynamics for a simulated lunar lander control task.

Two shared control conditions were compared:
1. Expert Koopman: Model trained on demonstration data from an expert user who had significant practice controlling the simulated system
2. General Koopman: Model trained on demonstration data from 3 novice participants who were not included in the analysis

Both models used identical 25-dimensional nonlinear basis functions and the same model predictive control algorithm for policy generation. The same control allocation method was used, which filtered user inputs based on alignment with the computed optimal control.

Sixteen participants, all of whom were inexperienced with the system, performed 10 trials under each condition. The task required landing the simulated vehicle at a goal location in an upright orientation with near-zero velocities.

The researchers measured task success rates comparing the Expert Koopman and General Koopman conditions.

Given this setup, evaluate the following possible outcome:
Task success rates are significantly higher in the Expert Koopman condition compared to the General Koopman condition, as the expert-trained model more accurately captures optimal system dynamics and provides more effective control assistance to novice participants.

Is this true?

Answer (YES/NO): NO